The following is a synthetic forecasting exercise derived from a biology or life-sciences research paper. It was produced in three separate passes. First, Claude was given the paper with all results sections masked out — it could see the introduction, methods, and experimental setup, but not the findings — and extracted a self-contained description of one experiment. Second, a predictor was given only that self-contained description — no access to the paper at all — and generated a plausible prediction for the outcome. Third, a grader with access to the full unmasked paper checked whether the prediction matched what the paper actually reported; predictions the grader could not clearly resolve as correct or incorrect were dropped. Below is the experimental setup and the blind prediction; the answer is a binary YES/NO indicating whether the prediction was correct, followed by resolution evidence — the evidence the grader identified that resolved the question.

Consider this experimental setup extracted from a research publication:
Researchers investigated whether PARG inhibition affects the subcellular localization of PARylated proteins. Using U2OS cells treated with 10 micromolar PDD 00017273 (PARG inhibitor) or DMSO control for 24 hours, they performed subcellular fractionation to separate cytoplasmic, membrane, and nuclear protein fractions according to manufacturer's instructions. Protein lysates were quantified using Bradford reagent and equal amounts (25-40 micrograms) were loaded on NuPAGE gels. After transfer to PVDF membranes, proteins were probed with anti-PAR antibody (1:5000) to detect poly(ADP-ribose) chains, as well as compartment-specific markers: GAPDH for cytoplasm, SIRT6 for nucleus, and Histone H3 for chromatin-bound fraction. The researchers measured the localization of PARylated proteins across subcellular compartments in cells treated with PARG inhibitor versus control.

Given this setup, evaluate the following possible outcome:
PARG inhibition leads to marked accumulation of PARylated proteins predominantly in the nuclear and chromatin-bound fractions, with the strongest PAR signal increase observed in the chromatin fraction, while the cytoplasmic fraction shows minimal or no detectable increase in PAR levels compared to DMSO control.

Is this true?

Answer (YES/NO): NO